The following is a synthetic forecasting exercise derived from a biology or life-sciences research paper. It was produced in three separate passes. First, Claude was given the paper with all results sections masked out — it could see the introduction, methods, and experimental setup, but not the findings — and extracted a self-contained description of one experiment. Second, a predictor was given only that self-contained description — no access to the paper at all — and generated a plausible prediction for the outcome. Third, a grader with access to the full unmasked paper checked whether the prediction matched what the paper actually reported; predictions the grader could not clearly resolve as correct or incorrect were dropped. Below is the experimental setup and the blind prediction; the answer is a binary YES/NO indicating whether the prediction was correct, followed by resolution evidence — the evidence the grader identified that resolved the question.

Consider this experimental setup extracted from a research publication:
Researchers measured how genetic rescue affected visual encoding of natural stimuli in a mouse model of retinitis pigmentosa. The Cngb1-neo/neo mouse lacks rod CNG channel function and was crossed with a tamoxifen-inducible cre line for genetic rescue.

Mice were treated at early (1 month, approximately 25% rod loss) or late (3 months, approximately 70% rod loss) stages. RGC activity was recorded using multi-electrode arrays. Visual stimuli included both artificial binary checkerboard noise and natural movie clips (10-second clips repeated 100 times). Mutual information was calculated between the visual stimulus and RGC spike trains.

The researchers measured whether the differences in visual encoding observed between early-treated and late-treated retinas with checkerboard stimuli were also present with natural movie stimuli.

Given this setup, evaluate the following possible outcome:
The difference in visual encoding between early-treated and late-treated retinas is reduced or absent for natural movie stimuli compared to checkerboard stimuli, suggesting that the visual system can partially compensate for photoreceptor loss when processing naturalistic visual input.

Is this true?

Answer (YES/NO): NO